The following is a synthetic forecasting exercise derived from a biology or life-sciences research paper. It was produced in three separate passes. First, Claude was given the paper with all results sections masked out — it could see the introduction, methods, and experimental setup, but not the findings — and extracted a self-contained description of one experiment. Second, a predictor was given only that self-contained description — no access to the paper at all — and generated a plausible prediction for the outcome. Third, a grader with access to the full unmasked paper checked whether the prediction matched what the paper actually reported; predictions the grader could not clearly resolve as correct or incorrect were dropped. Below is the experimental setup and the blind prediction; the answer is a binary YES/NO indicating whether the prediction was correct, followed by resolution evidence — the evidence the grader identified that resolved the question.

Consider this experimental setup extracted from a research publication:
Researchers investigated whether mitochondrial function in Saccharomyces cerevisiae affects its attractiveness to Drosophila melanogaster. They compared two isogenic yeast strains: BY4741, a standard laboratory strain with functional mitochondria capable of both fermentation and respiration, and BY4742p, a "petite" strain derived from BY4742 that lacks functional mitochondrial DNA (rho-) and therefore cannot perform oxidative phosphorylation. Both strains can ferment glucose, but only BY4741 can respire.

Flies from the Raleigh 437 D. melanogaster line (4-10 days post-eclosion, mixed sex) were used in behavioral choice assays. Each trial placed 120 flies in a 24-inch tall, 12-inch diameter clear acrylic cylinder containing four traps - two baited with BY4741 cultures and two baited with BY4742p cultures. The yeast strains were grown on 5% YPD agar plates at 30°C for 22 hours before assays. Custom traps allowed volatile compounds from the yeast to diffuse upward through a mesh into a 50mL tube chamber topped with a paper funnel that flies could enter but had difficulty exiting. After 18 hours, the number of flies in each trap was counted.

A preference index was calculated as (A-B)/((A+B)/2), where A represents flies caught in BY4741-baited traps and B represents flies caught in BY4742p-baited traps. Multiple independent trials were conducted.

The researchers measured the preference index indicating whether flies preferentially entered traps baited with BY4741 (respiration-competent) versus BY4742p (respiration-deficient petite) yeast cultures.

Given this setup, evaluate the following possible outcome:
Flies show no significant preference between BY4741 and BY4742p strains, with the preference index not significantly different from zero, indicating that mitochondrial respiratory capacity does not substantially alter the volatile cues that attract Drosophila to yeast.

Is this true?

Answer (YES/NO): NO